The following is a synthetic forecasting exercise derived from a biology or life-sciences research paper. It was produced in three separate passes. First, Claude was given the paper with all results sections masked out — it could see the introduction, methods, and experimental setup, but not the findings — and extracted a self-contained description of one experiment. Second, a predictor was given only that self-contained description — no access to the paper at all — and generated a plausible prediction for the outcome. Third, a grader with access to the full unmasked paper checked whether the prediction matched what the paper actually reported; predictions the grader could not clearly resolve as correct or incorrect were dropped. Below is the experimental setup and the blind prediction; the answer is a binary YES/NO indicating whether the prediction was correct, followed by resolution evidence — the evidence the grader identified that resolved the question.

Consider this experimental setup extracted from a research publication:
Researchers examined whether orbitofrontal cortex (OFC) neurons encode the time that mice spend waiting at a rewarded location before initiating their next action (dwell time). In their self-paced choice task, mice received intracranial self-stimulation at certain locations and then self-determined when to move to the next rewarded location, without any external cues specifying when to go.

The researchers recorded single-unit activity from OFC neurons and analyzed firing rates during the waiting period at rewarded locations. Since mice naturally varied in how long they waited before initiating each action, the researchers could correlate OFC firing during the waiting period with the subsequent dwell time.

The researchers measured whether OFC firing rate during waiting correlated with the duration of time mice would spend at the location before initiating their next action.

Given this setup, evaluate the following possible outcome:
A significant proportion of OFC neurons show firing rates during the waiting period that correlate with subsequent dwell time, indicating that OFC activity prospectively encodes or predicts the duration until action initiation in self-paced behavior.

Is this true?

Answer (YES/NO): YES